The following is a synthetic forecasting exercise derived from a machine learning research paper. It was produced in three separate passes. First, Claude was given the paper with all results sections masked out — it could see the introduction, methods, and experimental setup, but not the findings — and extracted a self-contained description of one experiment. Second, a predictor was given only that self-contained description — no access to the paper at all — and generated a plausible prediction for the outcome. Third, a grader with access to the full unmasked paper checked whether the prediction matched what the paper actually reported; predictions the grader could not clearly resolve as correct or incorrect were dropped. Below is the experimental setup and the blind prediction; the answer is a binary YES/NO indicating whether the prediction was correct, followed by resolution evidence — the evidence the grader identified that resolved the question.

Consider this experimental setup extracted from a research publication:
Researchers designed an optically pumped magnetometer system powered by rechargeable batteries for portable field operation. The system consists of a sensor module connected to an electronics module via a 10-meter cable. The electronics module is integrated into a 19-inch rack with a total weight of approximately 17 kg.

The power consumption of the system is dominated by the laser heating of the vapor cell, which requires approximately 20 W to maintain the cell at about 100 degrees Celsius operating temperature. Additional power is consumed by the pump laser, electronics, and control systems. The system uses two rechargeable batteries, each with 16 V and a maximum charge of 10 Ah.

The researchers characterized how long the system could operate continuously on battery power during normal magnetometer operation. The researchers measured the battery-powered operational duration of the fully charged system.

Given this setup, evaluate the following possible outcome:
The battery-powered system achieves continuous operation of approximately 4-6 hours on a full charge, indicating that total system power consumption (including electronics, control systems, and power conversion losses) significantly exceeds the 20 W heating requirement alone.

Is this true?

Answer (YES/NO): YES